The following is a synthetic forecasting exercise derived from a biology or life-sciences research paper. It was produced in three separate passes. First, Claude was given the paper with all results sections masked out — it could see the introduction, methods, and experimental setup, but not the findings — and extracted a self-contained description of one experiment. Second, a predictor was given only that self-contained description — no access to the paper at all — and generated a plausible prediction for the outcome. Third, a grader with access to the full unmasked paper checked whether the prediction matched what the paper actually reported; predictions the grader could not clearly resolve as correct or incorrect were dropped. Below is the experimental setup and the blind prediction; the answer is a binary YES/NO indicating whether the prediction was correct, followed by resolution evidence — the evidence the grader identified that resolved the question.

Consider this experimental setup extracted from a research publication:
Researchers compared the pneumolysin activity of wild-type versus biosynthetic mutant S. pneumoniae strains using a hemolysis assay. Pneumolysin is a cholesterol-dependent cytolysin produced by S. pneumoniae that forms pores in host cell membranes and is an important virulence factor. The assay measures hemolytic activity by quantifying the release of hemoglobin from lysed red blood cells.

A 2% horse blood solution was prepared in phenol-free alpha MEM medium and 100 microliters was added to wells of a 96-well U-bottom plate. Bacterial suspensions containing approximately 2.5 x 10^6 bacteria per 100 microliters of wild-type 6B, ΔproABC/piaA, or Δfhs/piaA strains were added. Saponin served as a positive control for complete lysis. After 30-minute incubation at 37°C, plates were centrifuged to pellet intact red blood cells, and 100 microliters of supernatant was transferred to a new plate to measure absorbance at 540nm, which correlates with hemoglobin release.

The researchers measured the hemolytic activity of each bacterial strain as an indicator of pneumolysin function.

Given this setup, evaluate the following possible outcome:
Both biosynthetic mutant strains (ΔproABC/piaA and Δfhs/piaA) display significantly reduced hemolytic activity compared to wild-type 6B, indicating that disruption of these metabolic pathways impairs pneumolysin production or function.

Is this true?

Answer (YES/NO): NO